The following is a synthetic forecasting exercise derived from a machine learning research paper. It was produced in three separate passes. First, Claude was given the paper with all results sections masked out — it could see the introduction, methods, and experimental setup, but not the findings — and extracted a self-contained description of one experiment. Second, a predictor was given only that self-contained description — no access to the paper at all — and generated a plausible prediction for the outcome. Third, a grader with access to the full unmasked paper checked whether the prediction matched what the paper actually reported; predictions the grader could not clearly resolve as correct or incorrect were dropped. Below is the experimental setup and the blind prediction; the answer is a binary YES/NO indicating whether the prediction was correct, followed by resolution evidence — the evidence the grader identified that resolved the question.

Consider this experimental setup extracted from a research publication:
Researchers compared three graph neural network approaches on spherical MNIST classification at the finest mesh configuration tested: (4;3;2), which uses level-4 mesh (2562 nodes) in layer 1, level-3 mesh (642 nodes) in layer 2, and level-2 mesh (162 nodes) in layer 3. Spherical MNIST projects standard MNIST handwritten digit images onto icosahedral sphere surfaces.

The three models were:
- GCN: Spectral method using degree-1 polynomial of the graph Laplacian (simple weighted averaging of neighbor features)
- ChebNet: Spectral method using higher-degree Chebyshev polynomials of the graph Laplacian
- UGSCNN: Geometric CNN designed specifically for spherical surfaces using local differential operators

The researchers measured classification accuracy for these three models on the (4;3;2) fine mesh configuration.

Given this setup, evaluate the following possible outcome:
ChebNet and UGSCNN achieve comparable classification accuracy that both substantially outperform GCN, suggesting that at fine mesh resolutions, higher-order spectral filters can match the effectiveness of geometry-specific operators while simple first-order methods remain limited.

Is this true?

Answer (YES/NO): YES